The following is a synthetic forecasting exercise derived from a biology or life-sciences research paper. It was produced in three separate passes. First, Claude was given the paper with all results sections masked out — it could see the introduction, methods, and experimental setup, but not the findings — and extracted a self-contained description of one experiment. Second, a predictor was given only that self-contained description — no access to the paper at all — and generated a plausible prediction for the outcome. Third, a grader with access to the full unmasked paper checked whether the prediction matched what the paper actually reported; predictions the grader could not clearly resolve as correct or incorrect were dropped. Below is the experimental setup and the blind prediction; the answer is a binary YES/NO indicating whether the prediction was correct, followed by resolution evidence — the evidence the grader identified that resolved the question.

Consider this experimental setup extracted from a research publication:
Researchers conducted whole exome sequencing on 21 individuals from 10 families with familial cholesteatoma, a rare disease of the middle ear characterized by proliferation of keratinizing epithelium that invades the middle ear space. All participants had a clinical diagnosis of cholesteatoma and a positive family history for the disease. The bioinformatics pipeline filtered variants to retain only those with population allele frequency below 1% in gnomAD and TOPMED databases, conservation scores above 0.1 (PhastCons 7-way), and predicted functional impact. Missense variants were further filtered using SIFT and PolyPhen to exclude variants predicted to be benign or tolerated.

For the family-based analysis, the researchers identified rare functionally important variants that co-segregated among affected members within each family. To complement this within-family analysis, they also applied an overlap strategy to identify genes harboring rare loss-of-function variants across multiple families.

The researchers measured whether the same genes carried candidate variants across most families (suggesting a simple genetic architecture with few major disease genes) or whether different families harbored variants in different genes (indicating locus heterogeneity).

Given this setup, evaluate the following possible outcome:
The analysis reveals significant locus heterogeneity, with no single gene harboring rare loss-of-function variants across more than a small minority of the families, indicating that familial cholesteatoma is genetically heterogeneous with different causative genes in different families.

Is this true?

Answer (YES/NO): YES